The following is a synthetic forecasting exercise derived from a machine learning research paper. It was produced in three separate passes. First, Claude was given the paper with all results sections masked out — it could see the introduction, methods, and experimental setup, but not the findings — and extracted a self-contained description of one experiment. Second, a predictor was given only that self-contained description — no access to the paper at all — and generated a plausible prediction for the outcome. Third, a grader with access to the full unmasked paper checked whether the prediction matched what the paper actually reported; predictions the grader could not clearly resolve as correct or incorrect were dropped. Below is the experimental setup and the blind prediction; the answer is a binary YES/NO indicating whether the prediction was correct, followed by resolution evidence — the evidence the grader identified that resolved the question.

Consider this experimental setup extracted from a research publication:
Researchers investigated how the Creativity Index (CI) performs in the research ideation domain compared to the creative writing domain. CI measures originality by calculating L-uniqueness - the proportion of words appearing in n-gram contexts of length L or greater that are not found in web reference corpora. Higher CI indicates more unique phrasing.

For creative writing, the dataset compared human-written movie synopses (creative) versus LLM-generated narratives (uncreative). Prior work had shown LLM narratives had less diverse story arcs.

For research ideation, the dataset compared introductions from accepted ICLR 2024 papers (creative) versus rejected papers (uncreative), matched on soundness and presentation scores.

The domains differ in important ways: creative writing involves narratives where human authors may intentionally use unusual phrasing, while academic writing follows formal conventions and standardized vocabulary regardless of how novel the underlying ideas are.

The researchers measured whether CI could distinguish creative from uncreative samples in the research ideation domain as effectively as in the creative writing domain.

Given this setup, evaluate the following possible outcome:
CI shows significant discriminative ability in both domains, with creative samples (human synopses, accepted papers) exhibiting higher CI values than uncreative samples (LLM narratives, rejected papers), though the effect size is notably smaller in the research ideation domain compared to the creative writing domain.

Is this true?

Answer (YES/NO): NO